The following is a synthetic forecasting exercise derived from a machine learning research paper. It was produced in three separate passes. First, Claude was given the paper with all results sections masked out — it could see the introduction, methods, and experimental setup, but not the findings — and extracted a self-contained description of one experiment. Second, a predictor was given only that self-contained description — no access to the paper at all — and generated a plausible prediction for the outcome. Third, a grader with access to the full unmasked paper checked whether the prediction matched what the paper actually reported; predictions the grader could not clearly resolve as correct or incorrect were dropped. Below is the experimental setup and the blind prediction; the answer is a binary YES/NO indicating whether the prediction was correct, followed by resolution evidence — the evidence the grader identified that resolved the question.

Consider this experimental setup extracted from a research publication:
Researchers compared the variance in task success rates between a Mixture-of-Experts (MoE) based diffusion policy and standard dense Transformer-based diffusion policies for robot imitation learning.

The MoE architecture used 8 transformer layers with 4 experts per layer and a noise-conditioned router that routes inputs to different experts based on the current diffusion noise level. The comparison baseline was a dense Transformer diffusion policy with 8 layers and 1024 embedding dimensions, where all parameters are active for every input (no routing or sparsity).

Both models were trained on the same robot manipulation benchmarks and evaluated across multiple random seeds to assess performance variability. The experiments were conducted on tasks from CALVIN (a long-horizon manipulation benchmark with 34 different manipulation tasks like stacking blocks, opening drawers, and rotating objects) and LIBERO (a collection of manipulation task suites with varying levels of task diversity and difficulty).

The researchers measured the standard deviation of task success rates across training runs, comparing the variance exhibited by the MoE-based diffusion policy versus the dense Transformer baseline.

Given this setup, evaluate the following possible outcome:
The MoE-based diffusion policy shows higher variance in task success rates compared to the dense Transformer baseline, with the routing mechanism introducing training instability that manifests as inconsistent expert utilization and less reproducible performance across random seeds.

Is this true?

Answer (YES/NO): YES